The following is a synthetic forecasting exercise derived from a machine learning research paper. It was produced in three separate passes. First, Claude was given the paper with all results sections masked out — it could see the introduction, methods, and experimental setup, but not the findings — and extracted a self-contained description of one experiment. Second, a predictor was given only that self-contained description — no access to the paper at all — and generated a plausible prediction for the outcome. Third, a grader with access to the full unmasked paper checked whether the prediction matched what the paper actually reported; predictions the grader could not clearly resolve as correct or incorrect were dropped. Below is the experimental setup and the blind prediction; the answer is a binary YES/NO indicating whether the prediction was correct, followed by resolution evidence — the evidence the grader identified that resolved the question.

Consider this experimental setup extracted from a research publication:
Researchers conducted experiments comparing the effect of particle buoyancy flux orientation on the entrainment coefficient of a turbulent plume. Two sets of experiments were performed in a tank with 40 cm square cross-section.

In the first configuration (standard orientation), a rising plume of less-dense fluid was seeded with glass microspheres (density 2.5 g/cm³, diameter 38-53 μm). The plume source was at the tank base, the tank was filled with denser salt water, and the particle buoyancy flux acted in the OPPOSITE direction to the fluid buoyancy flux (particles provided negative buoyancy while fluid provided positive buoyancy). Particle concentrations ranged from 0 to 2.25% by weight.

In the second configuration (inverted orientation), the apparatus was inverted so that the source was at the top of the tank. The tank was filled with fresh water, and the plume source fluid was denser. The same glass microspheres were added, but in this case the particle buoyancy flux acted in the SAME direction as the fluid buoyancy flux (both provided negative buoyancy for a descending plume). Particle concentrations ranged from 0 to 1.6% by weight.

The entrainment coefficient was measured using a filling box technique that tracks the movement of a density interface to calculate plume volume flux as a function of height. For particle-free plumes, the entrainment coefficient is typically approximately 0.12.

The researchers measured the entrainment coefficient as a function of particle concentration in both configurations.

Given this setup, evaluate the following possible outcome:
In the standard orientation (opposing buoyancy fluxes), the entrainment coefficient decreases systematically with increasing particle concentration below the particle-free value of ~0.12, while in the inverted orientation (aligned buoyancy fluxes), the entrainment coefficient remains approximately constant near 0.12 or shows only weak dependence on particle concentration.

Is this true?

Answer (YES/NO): NO